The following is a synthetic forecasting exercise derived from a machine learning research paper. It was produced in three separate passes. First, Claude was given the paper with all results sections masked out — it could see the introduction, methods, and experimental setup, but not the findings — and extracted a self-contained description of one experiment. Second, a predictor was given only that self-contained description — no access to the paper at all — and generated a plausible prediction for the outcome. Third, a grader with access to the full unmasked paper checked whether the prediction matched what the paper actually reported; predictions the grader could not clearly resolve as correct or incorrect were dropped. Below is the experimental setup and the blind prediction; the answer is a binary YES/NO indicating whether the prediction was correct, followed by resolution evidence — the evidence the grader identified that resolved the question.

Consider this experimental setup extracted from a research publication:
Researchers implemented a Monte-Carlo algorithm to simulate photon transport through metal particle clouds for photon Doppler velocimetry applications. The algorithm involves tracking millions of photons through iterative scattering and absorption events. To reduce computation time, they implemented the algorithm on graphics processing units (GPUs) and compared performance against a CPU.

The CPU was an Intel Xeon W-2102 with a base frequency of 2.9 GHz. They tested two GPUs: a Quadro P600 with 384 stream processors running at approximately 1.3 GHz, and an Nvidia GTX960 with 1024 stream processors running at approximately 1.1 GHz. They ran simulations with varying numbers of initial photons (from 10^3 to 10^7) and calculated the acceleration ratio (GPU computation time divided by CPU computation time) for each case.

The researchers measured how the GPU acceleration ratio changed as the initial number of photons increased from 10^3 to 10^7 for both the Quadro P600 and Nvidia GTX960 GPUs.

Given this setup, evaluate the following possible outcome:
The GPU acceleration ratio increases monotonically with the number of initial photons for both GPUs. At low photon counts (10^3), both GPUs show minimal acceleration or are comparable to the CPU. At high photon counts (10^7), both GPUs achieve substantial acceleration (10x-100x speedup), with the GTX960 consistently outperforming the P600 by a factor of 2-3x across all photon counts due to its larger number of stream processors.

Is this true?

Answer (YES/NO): NO